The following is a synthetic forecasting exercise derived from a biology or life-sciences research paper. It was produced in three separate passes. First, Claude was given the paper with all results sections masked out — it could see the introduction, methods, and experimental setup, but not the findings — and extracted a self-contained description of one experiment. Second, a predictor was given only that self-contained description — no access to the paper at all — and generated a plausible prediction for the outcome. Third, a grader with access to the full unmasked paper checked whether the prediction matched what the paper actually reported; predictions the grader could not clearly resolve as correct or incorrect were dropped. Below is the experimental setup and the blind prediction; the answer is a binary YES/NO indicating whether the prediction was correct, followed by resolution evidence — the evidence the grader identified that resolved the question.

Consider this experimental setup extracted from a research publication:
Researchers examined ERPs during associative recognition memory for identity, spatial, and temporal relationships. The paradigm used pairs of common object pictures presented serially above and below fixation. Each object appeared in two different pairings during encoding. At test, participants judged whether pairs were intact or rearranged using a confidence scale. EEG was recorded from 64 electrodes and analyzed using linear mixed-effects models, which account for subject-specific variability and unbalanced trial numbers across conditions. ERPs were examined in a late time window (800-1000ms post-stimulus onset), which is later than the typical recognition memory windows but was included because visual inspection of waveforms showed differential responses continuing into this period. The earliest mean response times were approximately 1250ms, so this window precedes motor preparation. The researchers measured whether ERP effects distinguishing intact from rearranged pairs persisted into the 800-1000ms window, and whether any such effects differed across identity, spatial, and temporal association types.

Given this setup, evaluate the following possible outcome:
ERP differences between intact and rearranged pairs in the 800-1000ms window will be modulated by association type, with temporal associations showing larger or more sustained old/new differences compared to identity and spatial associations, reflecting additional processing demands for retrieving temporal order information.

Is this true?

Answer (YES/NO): NO